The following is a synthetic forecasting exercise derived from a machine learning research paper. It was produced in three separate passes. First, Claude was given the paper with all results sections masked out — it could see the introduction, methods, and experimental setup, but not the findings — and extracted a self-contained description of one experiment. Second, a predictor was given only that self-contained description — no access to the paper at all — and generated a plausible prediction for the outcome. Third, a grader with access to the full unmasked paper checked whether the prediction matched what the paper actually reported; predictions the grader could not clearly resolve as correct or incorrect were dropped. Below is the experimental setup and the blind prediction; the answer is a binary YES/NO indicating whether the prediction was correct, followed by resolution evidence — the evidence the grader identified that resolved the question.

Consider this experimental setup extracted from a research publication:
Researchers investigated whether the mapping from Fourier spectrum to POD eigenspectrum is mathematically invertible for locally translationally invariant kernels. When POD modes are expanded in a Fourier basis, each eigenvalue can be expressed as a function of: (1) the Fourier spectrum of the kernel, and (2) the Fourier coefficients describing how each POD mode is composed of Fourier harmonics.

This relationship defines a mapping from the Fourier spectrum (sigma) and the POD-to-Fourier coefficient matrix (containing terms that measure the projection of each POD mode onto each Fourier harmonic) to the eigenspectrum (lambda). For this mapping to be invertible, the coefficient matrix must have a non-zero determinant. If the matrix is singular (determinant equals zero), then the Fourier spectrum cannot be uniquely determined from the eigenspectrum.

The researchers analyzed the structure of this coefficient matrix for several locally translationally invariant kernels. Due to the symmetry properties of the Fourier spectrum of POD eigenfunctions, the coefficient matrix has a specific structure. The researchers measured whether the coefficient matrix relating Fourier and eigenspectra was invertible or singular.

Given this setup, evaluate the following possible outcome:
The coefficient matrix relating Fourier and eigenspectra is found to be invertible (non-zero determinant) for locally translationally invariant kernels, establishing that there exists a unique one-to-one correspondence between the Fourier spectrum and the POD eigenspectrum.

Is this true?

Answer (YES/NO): NO